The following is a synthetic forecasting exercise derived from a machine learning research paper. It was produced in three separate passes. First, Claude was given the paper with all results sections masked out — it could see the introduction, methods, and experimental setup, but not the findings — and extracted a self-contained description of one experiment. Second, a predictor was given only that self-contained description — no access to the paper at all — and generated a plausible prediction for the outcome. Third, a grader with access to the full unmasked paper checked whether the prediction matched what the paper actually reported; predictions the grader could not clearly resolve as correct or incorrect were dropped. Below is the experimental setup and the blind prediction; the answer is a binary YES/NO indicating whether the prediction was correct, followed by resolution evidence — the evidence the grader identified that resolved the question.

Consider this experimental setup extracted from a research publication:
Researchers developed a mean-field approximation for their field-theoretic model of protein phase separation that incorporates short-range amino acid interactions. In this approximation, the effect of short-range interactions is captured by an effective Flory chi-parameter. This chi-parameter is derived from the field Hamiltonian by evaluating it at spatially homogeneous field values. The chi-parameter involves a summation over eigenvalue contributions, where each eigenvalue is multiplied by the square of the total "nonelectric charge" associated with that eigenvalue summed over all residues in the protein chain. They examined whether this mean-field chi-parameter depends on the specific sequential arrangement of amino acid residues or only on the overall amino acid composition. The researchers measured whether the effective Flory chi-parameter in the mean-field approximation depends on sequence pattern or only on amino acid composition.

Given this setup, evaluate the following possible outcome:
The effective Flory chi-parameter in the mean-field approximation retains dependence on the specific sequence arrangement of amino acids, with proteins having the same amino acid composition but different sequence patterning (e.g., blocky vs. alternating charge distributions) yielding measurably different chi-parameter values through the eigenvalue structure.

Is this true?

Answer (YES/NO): NO